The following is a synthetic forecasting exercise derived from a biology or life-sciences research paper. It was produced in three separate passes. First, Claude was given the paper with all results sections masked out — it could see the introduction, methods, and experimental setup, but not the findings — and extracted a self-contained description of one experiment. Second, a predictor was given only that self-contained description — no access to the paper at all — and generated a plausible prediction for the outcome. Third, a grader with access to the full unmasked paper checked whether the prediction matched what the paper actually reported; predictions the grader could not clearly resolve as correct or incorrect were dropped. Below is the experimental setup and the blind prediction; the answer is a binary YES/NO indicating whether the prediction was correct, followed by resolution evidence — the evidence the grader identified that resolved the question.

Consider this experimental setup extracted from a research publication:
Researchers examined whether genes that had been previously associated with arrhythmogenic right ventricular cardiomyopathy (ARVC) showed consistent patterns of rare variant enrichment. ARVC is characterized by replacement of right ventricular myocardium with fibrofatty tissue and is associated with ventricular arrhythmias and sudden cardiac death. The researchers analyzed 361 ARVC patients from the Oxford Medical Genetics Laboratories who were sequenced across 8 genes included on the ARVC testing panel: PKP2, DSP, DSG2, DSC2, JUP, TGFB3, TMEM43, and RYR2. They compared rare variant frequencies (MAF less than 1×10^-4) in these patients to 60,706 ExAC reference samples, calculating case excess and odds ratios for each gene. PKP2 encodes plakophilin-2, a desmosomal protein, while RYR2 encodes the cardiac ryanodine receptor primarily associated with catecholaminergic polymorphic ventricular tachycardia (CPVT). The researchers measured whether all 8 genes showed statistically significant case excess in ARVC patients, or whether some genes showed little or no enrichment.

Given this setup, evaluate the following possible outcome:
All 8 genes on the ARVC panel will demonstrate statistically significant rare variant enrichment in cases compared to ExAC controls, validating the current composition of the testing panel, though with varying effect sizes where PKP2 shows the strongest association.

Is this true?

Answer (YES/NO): NO